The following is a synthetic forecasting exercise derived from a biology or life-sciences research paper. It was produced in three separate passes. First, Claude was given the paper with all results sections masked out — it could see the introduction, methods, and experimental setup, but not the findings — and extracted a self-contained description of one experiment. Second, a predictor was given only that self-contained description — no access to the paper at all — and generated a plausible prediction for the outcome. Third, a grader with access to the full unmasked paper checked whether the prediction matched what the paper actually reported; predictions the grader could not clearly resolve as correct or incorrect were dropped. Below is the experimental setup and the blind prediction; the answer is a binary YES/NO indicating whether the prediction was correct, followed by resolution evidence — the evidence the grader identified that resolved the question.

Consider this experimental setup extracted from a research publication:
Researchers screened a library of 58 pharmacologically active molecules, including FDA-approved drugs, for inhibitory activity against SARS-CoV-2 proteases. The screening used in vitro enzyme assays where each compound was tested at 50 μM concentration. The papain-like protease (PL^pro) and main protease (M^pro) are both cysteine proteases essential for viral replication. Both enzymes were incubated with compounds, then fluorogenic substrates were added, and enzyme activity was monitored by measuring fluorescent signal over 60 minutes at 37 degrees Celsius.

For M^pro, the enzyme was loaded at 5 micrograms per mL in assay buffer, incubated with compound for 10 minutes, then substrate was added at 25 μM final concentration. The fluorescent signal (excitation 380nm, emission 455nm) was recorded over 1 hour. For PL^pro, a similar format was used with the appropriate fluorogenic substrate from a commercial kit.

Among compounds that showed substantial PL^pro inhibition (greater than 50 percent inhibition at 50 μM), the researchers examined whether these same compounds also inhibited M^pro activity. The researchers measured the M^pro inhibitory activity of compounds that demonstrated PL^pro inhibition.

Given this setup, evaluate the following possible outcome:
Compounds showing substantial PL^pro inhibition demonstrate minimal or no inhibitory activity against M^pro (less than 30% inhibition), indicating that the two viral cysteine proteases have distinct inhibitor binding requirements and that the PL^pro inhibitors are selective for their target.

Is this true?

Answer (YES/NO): YES